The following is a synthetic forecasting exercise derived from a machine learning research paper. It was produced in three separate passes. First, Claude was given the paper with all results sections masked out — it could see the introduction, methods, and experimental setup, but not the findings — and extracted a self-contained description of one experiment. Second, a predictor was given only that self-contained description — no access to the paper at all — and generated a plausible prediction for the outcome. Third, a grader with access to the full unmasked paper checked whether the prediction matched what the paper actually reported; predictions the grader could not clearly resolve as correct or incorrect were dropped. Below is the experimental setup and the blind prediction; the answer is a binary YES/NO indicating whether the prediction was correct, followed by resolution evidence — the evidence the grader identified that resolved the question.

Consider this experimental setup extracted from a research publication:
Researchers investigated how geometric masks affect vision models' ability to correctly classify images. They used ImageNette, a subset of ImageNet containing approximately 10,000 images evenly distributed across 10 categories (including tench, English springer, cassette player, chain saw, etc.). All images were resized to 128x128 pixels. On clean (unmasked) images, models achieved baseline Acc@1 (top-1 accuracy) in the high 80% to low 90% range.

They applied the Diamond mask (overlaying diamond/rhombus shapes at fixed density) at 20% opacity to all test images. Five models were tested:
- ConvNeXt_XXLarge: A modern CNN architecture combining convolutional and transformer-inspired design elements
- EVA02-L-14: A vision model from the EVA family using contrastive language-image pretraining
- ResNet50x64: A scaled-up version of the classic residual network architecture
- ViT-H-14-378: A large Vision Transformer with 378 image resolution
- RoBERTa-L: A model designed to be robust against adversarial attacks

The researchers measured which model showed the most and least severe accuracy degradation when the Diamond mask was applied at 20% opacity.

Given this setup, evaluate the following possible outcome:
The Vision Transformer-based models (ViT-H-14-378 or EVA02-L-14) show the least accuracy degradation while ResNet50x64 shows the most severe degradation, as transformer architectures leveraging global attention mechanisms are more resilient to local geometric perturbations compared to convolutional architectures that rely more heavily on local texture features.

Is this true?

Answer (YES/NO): YES